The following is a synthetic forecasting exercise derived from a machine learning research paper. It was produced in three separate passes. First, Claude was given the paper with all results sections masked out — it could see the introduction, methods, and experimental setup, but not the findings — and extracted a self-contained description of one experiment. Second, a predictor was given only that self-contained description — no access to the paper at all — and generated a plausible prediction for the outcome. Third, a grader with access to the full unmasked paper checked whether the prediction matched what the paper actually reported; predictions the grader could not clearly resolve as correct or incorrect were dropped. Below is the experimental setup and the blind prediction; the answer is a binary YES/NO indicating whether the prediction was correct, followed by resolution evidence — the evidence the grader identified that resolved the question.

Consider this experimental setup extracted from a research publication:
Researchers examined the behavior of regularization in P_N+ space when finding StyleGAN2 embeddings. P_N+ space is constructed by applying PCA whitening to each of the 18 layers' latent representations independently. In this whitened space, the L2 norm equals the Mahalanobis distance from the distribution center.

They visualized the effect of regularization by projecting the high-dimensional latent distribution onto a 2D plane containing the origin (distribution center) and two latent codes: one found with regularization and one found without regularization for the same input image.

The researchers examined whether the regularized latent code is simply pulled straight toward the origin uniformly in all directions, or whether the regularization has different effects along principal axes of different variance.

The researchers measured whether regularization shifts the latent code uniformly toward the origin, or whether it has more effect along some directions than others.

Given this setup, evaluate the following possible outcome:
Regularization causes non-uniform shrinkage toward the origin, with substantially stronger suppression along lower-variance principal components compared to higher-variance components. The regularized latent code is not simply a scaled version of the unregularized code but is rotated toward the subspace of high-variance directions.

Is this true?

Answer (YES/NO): YES